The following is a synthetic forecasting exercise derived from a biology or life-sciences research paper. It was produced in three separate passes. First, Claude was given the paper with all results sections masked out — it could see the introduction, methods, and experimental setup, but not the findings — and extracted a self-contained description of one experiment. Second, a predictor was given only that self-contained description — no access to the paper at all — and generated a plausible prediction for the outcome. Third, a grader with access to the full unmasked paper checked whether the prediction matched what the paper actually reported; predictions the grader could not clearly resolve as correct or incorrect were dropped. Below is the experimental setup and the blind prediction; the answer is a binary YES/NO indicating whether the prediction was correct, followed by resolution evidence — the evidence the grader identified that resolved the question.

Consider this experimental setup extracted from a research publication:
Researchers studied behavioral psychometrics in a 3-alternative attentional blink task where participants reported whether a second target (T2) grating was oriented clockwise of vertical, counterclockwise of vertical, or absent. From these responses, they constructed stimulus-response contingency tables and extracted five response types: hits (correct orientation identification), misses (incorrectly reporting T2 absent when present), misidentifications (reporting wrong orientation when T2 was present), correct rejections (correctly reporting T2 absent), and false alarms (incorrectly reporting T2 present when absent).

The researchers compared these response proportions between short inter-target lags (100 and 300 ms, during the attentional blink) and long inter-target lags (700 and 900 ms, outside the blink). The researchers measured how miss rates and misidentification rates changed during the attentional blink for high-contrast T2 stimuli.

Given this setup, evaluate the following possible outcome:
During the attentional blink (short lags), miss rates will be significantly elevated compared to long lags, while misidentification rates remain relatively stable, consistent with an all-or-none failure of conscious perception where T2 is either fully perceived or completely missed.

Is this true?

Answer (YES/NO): NO